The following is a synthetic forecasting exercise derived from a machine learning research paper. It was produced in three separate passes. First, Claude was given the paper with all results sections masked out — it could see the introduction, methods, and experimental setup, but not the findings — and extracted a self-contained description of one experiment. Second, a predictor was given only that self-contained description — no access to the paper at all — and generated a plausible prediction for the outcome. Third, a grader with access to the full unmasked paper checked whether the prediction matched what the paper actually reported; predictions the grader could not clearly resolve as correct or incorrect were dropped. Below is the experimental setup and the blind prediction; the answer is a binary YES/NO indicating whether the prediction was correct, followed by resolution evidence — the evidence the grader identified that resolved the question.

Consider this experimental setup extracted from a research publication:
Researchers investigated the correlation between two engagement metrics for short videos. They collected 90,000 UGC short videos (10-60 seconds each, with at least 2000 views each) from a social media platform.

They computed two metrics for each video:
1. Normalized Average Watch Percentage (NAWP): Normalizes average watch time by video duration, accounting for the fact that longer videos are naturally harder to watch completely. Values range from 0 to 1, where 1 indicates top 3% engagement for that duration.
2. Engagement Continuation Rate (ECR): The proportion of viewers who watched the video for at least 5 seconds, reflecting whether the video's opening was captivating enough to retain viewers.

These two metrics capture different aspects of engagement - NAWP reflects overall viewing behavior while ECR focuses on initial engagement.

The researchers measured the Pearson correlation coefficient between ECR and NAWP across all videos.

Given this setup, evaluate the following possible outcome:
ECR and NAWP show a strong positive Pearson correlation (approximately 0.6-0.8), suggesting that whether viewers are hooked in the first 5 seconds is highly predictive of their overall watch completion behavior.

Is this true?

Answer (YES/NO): NO